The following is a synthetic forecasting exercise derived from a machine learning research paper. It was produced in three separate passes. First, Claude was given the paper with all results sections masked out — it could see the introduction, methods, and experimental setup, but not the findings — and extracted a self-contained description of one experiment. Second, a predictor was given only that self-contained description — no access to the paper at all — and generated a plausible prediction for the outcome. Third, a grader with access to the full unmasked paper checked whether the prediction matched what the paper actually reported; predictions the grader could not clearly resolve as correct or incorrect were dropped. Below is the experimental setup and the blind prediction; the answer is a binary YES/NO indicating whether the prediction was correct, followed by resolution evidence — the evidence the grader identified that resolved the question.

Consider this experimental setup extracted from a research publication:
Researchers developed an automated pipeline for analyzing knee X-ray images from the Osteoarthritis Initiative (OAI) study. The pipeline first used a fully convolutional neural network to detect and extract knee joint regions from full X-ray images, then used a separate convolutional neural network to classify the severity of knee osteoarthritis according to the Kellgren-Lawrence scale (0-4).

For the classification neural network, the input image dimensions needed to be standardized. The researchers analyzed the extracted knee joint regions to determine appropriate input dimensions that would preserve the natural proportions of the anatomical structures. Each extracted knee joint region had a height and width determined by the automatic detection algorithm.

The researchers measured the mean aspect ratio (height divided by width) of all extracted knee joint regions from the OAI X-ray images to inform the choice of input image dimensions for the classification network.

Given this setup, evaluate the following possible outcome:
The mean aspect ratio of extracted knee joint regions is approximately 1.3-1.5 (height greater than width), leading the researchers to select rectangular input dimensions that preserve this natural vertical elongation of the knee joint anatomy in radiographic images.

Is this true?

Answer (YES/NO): NO